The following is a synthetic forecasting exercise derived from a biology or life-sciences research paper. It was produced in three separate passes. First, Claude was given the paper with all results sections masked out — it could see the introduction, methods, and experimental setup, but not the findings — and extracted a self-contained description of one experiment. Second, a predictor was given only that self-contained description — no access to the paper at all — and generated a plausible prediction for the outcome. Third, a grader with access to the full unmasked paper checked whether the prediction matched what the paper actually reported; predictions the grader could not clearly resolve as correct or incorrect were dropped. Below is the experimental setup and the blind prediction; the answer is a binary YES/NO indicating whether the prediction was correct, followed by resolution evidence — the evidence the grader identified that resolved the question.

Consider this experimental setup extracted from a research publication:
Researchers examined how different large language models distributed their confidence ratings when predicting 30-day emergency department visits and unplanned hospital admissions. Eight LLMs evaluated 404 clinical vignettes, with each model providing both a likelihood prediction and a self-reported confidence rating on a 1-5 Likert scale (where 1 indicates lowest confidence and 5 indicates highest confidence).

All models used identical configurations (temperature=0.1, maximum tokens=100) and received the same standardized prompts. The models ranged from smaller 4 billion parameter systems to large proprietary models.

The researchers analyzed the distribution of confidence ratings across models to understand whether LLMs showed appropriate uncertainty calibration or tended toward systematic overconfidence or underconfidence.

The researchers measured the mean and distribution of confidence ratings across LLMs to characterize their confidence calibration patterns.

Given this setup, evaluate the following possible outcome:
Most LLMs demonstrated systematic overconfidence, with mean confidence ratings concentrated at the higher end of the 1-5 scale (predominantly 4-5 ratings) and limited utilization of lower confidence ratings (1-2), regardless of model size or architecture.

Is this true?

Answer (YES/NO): NO